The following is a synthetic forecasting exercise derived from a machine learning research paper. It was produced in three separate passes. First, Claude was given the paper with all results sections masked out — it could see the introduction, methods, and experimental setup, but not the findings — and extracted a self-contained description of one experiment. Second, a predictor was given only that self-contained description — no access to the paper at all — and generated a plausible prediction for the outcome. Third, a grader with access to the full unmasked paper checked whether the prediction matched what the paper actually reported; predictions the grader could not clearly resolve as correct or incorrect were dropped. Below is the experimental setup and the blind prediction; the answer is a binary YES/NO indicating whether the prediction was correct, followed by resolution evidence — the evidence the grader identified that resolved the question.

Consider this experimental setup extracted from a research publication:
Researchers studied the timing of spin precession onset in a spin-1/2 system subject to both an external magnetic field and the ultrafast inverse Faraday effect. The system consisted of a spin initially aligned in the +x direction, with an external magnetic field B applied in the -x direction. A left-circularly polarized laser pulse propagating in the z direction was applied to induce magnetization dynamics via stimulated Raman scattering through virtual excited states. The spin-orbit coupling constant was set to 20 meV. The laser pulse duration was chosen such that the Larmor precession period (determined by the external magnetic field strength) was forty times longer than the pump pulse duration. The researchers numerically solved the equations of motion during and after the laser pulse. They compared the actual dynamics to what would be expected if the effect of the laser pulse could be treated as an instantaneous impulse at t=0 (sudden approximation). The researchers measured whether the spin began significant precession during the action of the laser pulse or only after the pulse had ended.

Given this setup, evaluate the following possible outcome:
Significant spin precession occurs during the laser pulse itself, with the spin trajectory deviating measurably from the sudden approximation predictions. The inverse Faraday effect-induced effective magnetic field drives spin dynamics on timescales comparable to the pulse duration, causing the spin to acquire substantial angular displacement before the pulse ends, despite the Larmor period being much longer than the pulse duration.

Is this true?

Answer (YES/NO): YES